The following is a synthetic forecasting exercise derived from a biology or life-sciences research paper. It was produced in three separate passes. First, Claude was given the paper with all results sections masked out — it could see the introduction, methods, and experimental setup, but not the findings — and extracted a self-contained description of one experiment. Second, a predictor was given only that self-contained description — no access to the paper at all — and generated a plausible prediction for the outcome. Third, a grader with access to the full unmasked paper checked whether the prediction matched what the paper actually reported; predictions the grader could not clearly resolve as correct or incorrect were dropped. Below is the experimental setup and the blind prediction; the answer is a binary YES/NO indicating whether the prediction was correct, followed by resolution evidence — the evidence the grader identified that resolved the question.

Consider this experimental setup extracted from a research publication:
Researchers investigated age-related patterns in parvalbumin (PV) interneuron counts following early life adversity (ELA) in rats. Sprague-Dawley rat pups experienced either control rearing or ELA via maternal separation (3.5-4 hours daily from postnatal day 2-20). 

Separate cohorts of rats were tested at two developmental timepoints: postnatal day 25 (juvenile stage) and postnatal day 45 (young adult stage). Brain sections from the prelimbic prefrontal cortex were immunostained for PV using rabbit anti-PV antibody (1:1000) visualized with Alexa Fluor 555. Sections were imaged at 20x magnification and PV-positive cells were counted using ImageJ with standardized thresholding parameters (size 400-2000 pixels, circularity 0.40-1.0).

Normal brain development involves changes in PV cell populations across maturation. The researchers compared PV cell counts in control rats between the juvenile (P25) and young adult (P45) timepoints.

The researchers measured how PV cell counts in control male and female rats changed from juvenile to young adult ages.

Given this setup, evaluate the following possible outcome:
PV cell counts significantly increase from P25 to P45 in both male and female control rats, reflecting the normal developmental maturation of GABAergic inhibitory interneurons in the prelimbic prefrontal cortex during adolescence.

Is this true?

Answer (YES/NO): NO